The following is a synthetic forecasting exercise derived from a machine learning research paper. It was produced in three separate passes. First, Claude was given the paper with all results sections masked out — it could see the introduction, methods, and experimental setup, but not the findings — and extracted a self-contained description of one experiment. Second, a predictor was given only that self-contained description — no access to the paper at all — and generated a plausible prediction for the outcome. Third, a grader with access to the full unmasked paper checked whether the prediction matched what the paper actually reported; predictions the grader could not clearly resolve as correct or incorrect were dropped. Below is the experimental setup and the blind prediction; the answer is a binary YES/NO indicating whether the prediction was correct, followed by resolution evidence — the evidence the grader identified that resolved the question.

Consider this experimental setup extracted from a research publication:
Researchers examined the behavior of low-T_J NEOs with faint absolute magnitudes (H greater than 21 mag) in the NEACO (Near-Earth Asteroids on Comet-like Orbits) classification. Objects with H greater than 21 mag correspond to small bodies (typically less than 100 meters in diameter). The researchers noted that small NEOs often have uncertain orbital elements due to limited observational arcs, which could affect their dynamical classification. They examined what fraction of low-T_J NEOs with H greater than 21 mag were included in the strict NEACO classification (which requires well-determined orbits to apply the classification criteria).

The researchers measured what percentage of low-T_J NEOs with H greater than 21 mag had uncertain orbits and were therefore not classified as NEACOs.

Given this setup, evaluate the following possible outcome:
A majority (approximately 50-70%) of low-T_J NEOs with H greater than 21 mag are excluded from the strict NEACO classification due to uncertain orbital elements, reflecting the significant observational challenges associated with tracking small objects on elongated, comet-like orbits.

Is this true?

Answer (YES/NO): NO